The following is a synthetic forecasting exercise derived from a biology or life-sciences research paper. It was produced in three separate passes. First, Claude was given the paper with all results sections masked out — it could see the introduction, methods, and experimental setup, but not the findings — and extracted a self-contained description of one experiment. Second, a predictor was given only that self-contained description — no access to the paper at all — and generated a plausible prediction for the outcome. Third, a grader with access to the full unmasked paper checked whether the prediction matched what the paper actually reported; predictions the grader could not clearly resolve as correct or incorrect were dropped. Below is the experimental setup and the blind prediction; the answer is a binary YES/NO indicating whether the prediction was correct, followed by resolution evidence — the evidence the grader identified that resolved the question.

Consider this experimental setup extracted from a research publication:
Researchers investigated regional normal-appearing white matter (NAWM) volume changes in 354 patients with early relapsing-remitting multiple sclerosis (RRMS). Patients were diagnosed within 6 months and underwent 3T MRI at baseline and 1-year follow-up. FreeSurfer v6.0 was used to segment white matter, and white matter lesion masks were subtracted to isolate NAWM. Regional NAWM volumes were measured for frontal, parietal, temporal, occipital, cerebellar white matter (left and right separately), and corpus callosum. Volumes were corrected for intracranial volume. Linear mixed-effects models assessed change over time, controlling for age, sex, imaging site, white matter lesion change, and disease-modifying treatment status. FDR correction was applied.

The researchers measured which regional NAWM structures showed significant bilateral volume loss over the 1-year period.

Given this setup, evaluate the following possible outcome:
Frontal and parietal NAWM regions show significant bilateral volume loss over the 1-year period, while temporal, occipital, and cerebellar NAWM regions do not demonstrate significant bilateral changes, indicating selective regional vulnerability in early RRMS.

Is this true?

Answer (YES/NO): NO